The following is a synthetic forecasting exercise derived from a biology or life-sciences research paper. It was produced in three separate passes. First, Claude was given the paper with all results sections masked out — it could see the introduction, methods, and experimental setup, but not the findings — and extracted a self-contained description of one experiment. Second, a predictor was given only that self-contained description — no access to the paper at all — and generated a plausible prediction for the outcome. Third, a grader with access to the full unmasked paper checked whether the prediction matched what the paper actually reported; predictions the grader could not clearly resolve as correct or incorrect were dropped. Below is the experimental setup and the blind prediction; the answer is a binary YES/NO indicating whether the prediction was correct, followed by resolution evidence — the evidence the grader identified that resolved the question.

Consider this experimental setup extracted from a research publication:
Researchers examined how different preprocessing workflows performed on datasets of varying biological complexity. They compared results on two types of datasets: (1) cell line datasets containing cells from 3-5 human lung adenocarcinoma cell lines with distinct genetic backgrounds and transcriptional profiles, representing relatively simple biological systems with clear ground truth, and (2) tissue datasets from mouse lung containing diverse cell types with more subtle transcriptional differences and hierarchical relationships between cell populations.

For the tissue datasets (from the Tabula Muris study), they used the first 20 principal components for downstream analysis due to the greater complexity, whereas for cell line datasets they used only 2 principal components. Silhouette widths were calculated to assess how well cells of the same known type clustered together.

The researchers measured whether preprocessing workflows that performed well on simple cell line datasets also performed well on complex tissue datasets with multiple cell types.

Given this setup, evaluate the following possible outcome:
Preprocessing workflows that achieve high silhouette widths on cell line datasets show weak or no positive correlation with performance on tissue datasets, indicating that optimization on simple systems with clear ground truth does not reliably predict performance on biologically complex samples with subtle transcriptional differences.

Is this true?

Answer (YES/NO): NO